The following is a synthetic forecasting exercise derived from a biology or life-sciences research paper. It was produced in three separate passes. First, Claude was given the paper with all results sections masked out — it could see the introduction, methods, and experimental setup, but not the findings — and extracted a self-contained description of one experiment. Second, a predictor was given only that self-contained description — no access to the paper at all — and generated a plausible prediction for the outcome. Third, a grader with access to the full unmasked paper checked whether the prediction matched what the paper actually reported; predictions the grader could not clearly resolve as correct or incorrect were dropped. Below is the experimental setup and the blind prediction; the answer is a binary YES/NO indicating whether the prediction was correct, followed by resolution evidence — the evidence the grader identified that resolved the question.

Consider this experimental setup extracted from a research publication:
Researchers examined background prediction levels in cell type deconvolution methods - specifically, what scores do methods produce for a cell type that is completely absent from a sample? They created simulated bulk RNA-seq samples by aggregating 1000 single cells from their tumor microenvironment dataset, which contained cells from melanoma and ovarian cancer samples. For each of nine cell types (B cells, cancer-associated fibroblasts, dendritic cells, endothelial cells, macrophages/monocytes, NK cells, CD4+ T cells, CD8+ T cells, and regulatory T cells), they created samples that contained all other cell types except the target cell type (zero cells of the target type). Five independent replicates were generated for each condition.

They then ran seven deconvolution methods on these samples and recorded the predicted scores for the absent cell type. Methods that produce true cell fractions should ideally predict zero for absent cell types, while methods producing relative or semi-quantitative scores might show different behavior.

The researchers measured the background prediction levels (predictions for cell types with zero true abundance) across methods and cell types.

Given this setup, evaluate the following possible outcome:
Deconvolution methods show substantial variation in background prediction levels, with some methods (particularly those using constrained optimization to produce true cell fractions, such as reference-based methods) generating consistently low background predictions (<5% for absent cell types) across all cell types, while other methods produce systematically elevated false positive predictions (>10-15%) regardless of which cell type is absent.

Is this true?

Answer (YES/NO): NO